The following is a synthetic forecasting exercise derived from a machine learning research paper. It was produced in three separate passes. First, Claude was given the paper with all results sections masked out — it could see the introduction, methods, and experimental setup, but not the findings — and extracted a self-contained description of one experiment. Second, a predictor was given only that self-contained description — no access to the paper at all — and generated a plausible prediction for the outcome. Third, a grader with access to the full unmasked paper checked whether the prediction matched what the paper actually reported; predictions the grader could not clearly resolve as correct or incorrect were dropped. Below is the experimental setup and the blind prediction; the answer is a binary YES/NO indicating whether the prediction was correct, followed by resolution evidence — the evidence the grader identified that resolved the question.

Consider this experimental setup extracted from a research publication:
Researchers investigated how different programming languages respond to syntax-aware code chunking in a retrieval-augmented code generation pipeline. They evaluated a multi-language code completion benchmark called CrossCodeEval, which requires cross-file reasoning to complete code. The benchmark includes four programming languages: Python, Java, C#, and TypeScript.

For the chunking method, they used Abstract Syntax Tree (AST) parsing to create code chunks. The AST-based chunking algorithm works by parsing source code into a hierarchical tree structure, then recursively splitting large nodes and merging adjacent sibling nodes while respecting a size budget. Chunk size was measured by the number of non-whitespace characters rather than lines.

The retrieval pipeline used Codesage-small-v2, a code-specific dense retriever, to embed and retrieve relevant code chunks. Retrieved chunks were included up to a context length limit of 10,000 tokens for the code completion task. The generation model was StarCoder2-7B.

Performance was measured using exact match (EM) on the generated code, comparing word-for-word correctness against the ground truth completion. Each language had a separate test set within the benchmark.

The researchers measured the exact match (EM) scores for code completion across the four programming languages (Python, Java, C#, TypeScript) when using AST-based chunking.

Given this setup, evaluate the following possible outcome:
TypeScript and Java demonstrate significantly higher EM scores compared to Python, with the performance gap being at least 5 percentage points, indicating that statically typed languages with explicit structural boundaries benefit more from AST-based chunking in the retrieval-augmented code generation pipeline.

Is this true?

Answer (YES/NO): NO